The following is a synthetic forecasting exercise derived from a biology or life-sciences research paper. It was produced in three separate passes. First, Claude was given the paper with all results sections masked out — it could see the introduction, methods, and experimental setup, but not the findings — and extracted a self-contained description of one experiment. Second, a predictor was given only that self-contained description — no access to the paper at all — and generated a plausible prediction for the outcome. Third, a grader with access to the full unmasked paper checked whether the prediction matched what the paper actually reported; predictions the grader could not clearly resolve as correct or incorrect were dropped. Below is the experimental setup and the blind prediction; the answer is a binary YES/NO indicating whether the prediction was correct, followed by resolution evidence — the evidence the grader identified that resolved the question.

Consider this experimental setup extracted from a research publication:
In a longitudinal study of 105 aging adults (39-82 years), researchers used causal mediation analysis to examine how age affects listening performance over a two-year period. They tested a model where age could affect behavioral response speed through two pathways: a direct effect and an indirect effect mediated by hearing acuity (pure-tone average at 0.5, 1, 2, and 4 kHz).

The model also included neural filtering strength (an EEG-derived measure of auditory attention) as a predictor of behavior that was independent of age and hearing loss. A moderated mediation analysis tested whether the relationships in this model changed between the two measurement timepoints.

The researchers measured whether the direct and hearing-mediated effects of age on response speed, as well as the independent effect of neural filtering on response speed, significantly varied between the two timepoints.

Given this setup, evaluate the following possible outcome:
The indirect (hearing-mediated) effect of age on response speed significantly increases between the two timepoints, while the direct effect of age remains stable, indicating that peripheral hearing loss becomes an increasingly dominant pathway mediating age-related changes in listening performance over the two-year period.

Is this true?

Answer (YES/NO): NO